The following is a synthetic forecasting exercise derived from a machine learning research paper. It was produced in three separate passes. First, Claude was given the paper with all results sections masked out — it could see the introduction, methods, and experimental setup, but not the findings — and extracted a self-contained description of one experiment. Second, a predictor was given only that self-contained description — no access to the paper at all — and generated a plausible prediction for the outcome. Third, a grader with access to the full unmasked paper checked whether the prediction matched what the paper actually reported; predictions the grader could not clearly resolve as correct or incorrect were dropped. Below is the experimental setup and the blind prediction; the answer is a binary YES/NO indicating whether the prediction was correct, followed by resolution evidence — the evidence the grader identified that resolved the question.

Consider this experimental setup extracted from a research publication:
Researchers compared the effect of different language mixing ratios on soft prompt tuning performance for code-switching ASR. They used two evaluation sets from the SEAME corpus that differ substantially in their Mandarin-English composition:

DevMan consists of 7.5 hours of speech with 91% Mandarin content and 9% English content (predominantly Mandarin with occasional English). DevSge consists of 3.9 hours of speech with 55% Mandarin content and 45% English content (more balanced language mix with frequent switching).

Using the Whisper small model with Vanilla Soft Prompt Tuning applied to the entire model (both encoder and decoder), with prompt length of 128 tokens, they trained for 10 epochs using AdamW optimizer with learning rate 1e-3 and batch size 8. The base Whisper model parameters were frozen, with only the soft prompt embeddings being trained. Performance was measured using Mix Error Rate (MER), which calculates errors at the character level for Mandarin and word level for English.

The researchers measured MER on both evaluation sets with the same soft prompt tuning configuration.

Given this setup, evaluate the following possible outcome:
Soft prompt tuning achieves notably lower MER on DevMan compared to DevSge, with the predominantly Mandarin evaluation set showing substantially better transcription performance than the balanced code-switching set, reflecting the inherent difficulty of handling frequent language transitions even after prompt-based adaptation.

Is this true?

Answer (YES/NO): YES